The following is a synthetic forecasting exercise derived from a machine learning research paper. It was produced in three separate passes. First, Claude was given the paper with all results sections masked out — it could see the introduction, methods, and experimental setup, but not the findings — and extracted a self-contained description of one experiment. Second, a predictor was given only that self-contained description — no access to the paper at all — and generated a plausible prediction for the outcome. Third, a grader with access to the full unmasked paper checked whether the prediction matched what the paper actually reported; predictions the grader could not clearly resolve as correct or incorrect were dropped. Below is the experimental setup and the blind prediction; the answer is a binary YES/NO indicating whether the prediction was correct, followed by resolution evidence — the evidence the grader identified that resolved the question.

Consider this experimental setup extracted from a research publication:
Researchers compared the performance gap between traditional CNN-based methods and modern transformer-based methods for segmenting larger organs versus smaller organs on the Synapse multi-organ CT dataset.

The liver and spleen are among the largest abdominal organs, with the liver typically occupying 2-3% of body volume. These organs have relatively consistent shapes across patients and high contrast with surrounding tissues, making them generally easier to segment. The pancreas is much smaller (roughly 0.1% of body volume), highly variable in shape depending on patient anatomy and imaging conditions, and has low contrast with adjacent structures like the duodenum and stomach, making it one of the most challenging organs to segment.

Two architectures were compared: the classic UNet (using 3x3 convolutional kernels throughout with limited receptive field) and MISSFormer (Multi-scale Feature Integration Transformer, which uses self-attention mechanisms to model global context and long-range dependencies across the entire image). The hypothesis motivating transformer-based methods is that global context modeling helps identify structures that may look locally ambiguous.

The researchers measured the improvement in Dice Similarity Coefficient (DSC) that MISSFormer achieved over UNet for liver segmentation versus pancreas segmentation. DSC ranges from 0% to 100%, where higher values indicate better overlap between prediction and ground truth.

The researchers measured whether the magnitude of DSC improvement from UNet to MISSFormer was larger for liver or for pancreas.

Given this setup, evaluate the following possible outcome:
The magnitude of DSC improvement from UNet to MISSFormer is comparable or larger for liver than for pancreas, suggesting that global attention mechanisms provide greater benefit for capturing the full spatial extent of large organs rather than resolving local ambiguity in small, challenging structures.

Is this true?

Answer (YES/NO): NO